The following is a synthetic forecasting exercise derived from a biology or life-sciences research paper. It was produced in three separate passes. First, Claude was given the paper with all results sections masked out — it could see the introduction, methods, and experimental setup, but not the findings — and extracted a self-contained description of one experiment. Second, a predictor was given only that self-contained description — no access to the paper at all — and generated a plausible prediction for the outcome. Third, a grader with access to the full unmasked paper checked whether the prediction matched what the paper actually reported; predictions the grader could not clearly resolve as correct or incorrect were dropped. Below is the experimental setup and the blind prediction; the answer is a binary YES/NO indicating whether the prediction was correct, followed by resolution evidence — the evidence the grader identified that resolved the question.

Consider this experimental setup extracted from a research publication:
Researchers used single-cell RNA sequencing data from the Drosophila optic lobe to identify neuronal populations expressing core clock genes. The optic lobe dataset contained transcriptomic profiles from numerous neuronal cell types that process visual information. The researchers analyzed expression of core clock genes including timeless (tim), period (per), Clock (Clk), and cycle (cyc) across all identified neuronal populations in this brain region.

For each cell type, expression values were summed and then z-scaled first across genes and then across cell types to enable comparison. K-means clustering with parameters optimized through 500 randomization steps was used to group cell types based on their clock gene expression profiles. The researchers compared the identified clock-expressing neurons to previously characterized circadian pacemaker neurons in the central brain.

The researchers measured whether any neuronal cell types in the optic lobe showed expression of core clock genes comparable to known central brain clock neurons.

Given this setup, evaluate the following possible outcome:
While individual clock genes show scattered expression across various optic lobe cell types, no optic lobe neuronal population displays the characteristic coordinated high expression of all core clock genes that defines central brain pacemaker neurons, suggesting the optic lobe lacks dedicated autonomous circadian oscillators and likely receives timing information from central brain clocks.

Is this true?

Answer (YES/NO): NO